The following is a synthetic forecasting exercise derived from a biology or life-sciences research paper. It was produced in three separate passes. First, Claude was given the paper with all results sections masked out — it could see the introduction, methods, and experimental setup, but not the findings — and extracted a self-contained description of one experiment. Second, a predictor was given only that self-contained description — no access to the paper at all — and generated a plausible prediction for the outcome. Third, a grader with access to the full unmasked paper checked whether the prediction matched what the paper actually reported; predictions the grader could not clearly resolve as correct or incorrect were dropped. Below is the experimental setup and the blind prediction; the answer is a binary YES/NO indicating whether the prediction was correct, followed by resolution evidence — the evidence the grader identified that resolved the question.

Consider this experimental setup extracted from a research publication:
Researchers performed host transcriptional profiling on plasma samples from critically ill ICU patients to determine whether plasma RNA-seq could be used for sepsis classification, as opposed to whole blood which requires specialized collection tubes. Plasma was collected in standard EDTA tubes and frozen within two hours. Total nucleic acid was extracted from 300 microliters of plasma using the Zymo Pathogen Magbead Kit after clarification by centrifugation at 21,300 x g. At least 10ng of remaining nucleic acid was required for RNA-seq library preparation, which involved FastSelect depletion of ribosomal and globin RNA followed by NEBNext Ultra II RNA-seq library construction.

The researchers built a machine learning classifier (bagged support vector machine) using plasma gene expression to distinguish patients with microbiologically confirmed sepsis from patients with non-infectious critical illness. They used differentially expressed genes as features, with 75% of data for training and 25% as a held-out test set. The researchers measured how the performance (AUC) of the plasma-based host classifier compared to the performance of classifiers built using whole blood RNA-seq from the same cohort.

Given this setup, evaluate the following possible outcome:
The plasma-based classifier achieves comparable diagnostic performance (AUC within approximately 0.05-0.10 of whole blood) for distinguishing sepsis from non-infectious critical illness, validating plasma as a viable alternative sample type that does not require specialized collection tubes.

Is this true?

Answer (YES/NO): YES